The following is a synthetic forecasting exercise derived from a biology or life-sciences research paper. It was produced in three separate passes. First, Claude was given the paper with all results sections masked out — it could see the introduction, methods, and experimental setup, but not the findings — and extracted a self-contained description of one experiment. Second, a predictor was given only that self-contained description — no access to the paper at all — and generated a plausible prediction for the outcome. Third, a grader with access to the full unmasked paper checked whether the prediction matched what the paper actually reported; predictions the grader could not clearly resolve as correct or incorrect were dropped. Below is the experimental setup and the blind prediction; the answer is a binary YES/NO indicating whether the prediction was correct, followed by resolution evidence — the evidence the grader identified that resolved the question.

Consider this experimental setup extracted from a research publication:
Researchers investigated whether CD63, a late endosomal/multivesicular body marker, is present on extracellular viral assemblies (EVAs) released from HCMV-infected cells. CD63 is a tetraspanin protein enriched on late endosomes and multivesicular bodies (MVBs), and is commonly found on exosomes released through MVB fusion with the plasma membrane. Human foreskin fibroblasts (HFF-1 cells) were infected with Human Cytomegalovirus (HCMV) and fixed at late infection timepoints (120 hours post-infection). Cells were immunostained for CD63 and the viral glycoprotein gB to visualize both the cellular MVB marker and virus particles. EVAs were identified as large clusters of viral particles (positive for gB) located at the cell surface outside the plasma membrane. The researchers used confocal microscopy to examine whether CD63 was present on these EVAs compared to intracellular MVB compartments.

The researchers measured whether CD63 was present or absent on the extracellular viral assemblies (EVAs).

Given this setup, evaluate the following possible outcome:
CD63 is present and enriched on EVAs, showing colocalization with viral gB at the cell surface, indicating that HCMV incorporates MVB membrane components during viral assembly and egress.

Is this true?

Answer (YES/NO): NO